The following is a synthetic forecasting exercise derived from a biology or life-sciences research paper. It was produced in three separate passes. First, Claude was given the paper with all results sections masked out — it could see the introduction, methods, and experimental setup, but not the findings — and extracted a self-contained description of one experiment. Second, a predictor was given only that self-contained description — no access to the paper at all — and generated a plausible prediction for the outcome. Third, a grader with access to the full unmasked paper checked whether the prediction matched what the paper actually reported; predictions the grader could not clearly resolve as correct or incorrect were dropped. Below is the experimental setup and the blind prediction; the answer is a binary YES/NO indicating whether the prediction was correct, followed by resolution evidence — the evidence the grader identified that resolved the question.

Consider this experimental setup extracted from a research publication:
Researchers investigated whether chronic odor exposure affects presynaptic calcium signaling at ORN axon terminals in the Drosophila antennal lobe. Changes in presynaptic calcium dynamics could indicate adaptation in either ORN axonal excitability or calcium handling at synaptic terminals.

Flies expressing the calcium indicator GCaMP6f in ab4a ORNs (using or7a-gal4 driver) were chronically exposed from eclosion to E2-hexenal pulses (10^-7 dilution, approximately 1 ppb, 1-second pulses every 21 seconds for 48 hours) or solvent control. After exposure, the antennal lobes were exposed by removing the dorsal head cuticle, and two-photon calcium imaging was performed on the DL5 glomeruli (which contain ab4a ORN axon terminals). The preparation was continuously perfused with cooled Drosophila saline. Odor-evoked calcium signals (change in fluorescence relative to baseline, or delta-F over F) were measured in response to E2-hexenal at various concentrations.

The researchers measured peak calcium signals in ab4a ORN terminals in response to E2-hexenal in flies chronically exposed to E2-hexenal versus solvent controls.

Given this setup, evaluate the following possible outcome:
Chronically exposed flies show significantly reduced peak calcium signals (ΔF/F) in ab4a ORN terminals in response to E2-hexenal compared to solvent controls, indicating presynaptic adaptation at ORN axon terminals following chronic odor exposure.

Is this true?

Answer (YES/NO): NO